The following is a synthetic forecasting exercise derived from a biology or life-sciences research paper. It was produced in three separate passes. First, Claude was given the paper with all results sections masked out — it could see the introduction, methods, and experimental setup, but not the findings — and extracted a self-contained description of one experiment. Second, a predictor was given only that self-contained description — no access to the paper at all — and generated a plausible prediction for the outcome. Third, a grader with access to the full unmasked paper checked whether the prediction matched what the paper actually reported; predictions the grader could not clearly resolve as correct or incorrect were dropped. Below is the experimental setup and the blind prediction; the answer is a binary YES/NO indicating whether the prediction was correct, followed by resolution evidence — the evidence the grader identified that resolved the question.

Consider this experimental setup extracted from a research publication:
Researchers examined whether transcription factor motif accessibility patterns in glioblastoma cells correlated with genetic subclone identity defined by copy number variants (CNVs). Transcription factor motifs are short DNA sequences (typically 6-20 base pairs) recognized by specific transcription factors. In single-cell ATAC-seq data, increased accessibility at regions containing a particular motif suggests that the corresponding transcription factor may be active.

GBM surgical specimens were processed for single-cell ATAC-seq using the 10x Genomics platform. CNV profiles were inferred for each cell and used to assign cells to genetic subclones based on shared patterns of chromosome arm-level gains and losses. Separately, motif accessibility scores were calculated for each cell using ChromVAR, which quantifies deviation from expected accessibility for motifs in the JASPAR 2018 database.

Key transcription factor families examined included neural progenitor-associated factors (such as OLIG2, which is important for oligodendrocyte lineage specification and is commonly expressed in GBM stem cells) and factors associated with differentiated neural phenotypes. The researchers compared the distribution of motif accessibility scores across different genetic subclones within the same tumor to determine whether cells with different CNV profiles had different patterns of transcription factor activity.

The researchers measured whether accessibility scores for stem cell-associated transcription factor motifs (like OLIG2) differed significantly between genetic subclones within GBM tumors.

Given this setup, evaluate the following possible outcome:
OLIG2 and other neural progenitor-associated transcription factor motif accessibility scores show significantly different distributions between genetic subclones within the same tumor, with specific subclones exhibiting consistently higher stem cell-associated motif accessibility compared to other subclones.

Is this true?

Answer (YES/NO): YES